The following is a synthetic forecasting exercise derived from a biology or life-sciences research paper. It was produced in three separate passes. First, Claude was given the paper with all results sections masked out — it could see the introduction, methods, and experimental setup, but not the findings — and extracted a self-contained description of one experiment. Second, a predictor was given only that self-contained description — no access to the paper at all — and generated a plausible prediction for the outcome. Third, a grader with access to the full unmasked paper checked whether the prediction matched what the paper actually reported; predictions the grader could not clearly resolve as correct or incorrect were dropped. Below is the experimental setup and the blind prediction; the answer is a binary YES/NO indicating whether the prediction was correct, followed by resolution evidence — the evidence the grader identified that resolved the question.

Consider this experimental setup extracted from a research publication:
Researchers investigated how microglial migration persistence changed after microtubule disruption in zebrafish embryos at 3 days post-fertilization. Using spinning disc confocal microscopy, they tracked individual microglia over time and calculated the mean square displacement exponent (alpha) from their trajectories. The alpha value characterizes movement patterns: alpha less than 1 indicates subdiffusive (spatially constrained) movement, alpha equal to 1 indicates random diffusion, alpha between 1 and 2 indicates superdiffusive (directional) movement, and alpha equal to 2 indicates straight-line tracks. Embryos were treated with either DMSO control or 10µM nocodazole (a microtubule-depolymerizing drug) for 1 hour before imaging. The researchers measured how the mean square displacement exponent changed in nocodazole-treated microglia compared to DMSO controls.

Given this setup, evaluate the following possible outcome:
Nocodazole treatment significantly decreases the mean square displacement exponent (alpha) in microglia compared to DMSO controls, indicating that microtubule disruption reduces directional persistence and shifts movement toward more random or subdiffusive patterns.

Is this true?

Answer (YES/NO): NO